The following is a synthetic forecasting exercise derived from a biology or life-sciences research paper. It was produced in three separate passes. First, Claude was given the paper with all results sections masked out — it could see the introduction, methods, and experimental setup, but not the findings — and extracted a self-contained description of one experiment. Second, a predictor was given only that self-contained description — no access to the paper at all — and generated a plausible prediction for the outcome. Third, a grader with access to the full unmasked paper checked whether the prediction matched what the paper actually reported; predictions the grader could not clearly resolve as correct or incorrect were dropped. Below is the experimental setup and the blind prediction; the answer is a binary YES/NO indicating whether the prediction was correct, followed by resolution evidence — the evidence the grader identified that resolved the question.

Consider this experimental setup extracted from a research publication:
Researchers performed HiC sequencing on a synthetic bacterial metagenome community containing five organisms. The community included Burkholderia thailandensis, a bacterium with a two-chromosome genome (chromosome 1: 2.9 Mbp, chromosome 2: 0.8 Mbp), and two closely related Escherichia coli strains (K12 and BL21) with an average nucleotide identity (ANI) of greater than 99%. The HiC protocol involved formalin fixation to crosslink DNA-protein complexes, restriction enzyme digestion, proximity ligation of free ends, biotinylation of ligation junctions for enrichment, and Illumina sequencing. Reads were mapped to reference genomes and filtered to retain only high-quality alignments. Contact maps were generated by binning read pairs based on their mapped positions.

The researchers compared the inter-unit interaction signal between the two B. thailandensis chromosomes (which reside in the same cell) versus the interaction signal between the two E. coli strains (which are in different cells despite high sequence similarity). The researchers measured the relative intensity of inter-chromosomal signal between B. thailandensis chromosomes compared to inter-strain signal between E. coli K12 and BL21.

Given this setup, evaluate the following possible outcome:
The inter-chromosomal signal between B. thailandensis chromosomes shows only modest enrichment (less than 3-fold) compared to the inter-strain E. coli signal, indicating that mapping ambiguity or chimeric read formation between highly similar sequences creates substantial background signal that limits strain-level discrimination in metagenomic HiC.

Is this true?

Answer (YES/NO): NO